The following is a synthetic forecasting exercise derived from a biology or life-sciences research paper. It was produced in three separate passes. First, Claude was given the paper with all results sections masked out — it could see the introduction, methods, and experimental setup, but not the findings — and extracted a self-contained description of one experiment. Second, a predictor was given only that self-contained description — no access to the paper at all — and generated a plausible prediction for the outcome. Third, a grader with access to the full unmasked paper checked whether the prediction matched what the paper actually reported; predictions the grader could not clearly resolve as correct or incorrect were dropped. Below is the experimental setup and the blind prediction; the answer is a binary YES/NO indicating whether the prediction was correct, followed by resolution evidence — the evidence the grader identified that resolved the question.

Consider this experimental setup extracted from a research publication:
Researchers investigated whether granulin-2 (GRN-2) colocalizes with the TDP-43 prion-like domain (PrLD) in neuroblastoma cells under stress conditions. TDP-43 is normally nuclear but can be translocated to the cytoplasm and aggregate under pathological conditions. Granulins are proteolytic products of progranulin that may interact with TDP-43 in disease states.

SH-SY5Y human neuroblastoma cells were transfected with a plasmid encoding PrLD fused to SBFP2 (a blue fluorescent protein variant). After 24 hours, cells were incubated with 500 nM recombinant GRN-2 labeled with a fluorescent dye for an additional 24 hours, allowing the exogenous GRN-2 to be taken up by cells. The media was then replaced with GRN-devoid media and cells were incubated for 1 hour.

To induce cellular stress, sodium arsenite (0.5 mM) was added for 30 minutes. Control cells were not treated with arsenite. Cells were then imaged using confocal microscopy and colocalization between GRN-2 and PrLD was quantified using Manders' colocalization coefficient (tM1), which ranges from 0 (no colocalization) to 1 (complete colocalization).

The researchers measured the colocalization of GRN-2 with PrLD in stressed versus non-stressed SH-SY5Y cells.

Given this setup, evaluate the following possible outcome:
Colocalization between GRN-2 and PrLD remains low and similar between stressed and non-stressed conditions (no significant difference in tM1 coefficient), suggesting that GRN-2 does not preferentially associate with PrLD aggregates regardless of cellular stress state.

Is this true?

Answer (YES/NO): NO